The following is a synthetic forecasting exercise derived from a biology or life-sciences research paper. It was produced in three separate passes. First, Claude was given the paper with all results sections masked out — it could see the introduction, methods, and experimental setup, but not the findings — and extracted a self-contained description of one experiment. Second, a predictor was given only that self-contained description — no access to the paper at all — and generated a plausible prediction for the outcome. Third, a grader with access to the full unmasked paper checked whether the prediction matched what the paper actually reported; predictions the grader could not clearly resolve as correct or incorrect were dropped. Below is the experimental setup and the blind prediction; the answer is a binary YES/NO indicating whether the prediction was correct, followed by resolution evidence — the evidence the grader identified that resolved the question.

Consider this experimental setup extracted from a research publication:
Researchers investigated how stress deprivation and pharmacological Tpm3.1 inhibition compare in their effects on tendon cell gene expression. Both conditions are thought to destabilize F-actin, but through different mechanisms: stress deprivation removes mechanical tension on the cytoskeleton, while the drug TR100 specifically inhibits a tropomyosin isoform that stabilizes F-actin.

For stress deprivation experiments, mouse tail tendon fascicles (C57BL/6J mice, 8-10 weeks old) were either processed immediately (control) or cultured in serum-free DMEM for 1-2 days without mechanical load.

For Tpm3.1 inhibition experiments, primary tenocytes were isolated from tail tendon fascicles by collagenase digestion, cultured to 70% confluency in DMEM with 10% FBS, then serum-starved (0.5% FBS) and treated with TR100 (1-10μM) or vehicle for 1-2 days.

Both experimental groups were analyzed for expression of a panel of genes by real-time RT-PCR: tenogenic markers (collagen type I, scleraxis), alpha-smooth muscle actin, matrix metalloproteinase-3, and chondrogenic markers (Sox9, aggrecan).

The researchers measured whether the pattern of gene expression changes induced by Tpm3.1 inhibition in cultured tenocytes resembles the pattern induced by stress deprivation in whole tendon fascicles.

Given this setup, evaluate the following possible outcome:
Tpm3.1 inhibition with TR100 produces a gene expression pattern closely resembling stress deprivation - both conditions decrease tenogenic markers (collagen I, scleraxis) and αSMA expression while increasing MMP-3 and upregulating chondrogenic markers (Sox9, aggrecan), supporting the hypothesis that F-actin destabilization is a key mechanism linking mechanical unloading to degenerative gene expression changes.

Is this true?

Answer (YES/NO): NO